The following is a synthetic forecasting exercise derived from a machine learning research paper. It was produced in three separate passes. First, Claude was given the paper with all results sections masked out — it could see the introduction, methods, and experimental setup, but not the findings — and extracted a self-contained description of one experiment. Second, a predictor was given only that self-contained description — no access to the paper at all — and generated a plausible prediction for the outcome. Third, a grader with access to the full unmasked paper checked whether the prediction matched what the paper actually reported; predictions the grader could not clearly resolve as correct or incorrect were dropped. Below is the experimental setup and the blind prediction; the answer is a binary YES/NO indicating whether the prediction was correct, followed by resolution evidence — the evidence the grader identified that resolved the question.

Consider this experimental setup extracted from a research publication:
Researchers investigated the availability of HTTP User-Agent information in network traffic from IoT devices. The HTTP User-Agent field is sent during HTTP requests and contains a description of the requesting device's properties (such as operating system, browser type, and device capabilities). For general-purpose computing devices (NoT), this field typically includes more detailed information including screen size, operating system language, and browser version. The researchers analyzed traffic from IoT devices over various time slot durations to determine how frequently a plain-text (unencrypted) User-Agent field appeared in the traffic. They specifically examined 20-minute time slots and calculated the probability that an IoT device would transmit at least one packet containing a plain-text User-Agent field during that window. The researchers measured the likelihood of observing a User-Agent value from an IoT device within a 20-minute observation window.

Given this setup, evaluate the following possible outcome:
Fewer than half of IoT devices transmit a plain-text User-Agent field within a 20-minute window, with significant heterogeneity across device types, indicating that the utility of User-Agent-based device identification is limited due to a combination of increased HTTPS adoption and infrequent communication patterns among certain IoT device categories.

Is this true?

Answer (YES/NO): YES